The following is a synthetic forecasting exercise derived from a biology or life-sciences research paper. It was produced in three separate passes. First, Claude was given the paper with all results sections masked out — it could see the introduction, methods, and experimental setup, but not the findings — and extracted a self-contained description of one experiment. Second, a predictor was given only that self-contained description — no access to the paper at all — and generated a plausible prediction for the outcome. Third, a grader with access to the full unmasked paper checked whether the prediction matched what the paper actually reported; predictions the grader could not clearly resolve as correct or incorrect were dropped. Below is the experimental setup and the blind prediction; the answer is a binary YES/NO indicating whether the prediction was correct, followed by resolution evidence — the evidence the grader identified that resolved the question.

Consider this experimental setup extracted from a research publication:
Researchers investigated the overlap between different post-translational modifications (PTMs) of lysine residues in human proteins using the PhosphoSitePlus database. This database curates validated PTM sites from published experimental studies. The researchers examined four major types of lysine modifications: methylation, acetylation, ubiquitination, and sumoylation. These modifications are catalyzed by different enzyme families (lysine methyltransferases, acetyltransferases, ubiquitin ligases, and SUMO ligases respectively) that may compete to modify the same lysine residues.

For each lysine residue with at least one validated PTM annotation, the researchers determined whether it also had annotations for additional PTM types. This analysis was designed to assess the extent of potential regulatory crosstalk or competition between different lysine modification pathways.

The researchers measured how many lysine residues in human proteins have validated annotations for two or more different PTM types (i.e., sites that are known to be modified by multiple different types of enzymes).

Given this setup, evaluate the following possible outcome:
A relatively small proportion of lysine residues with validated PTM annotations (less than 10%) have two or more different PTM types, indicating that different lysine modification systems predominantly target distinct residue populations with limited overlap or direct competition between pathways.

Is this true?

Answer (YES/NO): NO